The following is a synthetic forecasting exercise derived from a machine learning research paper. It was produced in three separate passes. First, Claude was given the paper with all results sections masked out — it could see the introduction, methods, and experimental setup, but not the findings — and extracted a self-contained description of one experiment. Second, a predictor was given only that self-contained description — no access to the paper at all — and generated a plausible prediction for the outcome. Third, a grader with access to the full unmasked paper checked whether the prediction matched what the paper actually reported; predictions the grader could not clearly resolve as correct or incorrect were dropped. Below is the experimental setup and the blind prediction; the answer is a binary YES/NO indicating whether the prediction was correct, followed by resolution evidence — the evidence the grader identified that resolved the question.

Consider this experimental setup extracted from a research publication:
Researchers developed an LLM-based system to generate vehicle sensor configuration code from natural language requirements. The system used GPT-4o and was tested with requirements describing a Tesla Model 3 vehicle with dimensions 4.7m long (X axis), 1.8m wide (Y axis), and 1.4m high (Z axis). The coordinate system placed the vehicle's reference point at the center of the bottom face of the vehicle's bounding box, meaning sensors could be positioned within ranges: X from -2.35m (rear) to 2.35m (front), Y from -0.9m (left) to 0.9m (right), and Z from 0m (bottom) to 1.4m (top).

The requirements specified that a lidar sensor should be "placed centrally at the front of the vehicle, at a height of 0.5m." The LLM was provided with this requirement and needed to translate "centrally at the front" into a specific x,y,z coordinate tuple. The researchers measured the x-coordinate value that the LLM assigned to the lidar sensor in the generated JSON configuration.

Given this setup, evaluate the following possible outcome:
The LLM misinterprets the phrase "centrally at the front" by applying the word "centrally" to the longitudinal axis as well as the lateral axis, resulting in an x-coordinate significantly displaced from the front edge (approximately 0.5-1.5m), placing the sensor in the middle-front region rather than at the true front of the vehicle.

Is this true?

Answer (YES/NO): NO